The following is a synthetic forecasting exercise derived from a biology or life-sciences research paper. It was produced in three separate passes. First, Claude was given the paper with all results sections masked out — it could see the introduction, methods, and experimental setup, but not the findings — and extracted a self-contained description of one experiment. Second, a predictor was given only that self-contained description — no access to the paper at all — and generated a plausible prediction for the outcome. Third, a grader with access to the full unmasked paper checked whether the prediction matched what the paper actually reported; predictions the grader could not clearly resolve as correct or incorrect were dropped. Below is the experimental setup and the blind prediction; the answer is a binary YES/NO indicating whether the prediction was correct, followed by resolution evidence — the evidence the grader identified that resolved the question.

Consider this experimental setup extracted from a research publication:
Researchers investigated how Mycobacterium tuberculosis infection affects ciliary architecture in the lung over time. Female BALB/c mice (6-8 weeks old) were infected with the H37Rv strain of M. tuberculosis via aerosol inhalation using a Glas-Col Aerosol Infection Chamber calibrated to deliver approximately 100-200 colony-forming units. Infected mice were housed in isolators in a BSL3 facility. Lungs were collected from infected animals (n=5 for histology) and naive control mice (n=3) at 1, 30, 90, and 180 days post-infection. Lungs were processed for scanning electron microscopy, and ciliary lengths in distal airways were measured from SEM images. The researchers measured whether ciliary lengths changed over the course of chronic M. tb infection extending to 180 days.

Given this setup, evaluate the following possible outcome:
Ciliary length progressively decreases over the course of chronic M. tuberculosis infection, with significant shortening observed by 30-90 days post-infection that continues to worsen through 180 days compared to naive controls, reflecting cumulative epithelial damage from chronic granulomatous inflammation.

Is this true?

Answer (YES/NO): NO